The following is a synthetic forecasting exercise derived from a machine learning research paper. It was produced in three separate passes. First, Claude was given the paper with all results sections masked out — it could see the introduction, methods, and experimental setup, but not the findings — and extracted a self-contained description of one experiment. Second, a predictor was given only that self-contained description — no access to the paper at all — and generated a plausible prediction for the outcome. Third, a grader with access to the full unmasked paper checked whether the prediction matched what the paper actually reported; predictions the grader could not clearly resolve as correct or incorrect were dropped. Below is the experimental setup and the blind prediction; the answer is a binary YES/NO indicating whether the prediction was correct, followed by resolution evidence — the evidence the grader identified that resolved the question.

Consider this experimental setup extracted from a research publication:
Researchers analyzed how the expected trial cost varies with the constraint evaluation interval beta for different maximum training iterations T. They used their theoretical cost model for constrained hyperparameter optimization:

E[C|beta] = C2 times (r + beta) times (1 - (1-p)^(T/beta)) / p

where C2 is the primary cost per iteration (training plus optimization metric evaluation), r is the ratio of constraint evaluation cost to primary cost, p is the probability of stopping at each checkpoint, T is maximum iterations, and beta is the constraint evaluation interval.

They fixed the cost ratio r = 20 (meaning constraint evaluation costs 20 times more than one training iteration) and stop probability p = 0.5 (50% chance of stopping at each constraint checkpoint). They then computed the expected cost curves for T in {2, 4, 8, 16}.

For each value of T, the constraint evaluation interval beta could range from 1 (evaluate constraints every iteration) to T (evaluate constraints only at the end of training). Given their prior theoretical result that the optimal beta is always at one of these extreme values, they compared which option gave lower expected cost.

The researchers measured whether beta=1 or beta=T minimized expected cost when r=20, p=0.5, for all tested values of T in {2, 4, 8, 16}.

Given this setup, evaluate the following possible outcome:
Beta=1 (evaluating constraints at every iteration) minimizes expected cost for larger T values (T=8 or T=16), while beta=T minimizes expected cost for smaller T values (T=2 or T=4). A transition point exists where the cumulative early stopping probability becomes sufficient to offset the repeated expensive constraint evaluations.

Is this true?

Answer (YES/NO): NO